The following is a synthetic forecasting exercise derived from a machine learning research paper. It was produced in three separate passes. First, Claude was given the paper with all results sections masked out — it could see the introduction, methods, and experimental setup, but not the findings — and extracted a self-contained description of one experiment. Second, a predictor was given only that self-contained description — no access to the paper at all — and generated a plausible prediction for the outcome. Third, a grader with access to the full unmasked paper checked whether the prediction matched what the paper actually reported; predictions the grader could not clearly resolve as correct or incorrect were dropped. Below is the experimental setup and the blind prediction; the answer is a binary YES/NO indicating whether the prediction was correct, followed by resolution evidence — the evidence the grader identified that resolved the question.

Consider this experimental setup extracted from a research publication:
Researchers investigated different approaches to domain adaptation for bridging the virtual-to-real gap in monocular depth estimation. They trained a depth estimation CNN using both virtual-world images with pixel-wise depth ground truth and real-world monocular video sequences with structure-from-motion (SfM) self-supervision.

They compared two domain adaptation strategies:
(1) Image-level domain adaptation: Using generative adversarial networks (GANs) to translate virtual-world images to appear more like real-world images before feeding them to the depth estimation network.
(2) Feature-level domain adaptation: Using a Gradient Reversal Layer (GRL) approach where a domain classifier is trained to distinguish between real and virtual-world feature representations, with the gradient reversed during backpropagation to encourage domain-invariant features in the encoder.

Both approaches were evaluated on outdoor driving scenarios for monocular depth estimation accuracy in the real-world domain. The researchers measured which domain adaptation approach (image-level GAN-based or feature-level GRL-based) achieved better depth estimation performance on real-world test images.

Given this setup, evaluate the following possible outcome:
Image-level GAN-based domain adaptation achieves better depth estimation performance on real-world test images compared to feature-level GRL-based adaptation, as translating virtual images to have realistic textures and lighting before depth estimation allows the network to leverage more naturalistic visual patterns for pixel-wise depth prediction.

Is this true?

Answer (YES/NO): NO